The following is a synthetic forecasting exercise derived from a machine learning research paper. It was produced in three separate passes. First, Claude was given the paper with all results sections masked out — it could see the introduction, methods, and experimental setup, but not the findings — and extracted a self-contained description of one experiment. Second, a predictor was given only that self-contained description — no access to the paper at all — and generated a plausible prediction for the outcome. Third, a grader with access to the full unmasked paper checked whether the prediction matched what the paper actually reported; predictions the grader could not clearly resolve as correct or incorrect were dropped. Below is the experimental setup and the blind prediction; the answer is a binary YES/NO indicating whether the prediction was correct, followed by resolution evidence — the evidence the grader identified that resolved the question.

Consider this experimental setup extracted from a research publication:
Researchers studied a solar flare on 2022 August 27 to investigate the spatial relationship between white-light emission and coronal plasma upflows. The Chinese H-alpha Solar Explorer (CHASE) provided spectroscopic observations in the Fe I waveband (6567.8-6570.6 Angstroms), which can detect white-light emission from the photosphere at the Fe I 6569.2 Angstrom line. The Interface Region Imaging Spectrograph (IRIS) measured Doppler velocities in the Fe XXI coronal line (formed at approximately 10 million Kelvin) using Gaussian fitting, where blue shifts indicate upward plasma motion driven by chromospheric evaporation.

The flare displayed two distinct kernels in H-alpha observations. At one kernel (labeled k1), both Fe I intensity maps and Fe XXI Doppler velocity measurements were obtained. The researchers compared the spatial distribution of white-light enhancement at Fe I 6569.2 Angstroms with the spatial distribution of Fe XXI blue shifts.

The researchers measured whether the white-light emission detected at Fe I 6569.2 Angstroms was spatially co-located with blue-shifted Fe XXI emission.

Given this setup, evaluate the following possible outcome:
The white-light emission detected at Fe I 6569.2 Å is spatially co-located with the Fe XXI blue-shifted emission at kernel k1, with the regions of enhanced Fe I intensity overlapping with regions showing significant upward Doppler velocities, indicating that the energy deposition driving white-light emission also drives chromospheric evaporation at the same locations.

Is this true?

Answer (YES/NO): YES